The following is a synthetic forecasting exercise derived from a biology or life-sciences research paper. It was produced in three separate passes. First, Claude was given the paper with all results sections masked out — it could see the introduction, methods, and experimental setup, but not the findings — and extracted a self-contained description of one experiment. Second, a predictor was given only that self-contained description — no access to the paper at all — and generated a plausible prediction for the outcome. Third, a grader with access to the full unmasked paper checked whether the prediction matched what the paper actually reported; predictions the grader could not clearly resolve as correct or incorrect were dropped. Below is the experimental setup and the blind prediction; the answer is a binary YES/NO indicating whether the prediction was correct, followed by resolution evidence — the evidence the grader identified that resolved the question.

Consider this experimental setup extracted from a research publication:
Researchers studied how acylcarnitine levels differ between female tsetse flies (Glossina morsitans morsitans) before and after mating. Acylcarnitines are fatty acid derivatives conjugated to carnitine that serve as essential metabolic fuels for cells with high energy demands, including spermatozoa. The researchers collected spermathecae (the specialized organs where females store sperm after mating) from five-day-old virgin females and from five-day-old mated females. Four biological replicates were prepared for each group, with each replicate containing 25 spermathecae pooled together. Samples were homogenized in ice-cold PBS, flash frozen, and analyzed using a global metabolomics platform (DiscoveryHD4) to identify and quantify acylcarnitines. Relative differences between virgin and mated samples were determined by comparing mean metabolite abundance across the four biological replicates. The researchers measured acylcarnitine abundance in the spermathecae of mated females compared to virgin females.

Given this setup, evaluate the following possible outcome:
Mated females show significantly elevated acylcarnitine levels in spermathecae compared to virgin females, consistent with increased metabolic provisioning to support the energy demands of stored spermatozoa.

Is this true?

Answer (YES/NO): YES